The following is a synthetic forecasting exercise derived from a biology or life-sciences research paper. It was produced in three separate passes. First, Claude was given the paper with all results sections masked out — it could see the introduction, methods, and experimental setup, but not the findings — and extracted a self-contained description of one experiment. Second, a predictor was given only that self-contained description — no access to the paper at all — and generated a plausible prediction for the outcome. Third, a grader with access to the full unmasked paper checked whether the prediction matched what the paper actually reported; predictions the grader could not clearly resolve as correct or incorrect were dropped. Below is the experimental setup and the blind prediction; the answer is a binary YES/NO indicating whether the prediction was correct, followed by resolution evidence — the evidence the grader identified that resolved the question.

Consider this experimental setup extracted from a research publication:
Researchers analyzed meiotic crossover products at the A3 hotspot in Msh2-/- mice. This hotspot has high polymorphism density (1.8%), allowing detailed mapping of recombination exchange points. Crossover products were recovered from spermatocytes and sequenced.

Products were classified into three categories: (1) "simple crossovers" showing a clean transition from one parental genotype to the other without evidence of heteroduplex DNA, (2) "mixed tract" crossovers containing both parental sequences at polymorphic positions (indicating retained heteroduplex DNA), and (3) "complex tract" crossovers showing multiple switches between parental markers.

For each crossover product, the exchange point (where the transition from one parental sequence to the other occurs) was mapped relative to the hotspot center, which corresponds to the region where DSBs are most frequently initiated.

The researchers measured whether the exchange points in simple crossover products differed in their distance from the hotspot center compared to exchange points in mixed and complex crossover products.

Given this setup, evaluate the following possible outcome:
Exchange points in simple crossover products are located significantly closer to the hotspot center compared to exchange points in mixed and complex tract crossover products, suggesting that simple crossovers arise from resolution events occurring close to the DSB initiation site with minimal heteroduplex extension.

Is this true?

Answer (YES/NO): NO